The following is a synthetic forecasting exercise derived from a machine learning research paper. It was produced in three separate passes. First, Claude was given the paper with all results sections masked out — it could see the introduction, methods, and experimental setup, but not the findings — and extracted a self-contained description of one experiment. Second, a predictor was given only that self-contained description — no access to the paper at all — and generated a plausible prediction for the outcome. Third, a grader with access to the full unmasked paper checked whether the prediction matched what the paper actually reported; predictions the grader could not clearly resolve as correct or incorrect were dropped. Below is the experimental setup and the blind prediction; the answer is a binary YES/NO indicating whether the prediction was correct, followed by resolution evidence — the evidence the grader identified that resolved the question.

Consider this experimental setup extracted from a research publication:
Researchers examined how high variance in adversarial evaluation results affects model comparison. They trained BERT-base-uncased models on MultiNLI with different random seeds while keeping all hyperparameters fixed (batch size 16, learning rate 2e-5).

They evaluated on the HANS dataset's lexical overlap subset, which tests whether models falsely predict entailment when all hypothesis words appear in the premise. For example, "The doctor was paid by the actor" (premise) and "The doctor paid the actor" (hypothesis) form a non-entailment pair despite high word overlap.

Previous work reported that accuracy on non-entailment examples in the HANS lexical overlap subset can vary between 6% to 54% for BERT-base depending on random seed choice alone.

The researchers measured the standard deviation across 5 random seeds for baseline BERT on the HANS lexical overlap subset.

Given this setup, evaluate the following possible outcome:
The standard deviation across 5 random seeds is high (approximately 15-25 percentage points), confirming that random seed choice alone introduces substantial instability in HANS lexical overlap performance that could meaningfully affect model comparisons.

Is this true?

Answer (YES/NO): NO